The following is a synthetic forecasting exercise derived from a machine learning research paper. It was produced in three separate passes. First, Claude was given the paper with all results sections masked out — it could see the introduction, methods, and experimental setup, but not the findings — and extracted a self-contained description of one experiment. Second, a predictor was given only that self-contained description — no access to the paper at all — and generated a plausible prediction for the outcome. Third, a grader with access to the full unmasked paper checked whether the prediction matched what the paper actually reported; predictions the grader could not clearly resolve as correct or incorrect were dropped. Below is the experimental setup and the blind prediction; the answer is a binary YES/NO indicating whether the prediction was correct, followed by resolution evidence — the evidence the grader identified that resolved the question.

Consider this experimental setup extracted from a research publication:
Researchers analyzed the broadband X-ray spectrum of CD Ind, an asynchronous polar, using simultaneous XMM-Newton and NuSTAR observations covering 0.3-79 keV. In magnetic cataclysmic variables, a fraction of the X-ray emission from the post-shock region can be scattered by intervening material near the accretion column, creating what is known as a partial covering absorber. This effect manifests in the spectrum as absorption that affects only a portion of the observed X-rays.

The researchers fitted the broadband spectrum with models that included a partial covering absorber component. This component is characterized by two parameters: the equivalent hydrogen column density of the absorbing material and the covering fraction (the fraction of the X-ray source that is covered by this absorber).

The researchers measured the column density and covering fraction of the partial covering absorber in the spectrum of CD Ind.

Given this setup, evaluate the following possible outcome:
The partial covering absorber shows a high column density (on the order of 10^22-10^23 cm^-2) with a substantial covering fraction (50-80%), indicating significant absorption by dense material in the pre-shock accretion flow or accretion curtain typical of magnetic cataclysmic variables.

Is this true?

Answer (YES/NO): NO